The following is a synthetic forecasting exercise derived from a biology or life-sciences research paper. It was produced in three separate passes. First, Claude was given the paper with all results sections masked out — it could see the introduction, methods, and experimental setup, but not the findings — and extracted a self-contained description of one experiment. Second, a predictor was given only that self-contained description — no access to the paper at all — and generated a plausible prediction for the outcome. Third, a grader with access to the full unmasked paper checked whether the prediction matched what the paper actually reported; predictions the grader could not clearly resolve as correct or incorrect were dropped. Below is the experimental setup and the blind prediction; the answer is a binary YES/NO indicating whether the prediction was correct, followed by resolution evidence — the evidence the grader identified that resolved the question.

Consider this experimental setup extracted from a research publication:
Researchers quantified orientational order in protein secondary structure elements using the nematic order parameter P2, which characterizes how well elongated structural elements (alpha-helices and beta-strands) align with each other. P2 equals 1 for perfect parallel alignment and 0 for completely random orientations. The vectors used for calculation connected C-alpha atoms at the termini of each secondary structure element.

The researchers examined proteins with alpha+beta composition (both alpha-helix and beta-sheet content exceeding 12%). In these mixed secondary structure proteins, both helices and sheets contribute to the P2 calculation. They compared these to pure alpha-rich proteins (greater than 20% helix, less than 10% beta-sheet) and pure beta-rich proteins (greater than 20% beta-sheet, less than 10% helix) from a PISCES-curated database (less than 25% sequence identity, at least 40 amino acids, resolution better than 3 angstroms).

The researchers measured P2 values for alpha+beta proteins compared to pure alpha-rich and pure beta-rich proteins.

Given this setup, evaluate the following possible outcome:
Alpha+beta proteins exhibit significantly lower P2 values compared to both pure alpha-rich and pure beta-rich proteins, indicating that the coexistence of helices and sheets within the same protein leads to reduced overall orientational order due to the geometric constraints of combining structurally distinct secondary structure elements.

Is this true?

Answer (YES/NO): YES